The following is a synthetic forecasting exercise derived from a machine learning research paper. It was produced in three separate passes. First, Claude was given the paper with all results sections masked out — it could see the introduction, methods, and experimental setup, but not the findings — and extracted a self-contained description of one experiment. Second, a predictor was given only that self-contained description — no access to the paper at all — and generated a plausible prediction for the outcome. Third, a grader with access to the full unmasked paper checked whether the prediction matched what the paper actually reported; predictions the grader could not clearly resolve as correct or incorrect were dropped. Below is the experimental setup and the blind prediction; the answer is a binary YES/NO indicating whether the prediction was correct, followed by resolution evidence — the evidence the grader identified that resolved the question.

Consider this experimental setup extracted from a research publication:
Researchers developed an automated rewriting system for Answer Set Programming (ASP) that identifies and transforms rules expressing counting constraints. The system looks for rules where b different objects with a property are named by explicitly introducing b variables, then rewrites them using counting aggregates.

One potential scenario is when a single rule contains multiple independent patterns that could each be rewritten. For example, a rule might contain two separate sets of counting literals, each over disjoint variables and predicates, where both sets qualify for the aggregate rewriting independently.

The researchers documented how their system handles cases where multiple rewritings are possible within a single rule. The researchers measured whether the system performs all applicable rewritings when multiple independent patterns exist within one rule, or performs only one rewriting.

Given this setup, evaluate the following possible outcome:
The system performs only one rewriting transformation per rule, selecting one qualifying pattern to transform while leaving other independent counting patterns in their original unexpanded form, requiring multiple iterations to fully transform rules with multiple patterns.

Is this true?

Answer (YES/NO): YES